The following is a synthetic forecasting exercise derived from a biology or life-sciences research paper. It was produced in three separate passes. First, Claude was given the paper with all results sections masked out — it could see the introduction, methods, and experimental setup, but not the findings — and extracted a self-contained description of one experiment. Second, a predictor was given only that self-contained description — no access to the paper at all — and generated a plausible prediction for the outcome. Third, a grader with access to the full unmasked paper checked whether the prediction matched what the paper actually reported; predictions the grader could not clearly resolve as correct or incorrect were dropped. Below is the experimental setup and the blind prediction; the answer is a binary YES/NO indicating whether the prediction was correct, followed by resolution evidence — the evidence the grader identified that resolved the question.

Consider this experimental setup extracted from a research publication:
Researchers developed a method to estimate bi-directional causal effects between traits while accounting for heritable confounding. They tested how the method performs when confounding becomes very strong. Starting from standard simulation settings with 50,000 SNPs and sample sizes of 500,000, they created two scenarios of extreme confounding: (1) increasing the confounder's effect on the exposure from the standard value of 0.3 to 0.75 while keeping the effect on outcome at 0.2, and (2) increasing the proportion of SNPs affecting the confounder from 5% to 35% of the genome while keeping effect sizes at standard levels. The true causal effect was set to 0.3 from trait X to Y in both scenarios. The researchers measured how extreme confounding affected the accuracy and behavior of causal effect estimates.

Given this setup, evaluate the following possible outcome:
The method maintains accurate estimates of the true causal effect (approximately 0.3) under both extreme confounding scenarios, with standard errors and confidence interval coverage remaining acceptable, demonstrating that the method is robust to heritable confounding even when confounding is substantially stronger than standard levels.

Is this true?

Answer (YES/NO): NO